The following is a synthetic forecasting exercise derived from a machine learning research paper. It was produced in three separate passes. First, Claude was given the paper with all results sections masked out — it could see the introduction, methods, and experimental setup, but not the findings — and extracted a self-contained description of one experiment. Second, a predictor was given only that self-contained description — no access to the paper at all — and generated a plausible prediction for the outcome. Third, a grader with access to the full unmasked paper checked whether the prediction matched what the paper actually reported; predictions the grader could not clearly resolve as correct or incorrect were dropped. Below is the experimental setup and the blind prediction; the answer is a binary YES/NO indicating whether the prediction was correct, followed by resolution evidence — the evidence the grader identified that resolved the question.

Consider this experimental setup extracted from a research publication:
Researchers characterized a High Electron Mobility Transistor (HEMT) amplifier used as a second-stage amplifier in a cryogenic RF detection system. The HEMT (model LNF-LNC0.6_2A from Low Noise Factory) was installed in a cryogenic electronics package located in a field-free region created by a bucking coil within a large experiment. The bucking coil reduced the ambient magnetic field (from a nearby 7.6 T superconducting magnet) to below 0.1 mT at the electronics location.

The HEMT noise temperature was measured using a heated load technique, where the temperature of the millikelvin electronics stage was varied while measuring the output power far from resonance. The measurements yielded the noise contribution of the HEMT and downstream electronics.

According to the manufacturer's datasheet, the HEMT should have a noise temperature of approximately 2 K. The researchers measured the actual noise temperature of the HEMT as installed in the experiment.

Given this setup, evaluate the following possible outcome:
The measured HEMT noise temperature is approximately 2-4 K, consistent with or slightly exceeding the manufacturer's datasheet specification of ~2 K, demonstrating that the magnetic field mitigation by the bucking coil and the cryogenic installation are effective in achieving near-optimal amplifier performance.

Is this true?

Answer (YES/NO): NO